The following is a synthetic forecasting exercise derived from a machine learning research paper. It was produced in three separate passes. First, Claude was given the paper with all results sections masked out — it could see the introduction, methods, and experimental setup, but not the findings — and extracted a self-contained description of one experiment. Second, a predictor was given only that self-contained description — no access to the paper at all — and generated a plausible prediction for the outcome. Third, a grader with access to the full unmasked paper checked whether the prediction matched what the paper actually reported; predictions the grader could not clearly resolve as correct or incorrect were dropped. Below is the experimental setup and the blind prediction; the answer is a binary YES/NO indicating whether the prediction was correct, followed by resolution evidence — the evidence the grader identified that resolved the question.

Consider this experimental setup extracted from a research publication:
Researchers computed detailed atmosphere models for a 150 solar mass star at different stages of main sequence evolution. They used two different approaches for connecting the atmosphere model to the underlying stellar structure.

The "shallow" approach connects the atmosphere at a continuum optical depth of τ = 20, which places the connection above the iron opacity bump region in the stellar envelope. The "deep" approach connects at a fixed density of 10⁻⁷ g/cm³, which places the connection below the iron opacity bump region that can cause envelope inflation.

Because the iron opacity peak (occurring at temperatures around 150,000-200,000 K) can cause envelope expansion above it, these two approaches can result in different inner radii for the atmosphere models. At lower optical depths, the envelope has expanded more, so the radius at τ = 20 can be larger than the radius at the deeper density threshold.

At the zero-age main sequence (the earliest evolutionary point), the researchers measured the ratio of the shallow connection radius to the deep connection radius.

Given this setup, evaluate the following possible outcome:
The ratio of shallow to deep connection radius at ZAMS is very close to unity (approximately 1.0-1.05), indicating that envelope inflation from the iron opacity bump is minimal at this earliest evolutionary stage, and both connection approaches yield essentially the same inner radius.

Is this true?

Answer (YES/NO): NO